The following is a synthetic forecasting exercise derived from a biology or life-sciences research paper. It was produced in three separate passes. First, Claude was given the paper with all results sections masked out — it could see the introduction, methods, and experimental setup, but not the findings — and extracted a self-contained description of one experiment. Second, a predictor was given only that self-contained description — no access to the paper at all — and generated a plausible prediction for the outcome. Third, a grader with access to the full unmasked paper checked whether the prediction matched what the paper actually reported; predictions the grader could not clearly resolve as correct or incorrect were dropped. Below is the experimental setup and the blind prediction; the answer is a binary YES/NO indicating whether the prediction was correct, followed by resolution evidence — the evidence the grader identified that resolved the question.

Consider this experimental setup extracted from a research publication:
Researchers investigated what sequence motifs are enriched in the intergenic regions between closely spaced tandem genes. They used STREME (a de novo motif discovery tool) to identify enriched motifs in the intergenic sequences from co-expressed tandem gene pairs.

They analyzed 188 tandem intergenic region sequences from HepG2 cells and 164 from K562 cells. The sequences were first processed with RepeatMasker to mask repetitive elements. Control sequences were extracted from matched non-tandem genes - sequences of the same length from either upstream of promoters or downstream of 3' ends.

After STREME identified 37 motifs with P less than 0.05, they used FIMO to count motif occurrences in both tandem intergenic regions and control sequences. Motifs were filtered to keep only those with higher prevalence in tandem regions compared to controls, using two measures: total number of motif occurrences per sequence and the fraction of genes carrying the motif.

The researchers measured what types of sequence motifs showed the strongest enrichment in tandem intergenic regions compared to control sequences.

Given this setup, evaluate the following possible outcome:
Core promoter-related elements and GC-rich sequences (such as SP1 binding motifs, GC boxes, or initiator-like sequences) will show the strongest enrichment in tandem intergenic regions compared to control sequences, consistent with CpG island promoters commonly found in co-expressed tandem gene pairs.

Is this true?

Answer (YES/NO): YES